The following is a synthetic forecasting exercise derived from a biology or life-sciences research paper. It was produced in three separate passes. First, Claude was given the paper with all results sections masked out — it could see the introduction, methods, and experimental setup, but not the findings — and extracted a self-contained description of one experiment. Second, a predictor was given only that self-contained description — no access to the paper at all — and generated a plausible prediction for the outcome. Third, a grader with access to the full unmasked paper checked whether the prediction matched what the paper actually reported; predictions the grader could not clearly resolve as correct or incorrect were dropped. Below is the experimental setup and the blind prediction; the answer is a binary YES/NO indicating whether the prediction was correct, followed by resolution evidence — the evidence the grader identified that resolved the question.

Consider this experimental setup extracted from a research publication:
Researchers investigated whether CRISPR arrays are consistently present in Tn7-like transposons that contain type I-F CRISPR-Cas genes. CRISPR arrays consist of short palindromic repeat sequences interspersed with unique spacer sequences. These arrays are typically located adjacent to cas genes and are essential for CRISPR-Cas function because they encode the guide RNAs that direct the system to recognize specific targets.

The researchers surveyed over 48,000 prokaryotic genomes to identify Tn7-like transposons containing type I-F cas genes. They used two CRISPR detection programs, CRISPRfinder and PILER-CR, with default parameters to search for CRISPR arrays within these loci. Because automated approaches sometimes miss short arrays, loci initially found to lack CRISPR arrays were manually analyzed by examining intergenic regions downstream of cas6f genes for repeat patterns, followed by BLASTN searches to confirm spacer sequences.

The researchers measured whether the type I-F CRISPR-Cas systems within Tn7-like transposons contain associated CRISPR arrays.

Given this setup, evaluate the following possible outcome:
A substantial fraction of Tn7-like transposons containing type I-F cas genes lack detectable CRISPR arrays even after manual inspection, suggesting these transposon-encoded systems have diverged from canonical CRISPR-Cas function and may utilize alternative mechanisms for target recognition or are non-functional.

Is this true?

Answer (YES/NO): NO